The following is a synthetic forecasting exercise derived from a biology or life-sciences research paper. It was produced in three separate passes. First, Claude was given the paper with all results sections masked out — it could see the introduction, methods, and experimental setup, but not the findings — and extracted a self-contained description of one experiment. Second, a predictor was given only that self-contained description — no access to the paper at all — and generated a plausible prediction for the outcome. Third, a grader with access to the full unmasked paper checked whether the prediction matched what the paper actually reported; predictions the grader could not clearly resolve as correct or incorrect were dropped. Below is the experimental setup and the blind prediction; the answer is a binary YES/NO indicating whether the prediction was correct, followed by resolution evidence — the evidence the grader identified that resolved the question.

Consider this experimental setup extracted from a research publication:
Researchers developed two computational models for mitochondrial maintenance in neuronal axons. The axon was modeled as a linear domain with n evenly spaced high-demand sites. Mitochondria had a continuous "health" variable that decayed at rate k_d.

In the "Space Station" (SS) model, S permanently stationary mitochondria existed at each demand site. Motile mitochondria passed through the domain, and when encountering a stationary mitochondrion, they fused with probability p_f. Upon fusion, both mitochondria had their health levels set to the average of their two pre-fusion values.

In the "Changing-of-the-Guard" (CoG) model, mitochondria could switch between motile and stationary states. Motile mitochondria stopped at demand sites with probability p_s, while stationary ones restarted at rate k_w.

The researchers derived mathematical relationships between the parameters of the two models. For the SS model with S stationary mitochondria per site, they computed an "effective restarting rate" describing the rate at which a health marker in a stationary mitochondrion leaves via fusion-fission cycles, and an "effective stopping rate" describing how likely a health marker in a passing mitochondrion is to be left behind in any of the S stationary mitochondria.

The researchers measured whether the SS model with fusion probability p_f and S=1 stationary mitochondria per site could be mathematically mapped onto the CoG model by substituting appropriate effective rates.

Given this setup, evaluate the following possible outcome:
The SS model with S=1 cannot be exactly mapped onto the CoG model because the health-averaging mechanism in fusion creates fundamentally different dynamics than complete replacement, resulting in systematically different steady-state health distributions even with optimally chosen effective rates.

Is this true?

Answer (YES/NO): NO